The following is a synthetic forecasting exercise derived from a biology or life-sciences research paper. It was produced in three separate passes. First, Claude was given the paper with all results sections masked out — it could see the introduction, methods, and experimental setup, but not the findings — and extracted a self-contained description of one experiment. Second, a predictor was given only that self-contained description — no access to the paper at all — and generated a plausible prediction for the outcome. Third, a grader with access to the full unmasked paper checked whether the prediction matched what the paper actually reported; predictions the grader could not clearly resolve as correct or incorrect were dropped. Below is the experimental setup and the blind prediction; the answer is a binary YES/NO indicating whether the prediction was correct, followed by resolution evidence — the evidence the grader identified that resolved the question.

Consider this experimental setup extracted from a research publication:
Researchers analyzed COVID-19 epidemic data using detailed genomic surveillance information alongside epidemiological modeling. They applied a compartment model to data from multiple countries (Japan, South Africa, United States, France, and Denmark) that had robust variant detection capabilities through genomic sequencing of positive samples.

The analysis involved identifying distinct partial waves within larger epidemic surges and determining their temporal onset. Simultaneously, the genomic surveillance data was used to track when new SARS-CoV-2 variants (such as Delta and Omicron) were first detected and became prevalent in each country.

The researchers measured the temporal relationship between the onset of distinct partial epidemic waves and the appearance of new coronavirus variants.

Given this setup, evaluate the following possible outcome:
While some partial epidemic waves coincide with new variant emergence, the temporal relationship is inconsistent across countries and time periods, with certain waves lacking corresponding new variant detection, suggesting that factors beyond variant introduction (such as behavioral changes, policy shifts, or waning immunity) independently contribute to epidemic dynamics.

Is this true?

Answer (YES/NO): NO